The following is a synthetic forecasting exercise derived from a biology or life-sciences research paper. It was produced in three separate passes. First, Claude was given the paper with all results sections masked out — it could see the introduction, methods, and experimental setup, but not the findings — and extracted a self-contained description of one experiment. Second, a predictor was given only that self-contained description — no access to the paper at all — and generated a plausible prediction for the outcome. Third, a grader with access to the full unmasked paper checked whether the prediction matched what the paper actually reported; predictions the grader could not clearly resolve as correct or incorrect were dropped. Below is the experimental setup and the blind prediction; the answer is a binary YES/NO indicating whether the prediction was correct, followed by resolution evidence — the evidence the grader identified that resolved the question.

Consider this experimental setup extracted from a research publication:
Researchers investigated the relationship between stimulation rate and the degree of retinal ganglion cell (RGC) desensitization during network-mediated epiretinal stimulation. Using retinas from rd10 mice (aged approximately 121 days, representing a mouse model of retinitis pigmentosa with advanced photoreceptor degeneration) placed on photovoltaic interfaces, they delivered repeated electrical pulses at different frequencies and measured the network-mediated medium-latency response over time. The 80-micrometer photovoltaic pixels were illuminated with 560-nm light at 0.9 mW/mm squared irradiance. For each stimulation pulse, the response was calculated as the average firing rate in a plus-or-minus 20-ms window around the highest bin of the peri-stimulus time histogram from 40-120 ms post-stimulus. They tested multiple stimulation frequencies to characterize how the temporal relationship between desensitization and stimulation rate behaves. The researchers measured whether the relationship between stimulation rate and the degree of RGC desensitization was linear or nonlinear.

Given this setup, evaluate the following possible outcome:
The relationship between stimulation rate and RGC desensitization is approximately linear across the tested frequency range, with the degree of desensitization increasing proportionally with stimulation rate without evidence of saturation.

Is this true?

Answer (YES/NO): NO